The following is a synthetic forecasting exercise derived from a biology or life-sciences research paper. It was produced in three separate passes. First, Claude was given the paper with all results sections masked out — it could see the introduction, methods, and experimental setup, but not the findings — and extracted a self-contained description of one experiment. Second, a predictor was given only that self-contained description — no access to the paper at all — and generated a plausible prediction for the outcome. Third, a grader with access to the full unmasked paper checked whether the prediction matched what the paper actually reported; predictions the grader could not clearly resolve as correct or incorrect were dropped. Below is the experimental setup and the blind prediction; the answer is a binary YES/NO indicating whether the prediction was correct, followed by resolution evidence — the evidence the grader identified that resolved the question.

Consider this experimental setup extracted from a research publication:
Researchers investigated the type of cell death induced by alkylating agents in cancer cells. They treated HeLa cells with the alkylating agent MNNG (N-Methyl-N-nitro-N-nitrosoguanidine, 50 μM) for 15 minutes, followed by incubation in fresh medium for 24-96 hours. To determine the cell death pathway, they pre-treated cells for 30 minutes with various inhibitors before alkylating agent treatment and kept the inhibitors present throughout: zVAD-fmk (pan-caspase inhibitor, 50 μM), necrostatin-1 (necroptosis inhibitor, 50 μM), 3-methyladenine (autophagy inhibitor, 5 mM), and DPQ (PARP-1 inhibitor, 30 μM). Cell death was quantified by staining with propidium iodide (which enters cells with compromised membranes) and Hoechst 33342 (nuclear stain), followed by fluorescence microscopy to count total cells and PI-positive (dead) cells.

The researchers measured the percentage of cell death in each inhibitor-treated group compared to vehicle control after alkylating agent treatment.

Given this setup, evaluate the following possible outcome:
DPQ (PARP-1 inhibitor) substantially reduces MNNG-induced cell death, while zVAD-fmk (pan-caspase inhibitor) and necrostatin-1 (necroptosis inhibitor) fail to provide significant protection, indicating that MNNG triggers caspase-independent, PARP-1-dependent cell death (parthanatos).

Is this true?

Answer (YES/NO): YES